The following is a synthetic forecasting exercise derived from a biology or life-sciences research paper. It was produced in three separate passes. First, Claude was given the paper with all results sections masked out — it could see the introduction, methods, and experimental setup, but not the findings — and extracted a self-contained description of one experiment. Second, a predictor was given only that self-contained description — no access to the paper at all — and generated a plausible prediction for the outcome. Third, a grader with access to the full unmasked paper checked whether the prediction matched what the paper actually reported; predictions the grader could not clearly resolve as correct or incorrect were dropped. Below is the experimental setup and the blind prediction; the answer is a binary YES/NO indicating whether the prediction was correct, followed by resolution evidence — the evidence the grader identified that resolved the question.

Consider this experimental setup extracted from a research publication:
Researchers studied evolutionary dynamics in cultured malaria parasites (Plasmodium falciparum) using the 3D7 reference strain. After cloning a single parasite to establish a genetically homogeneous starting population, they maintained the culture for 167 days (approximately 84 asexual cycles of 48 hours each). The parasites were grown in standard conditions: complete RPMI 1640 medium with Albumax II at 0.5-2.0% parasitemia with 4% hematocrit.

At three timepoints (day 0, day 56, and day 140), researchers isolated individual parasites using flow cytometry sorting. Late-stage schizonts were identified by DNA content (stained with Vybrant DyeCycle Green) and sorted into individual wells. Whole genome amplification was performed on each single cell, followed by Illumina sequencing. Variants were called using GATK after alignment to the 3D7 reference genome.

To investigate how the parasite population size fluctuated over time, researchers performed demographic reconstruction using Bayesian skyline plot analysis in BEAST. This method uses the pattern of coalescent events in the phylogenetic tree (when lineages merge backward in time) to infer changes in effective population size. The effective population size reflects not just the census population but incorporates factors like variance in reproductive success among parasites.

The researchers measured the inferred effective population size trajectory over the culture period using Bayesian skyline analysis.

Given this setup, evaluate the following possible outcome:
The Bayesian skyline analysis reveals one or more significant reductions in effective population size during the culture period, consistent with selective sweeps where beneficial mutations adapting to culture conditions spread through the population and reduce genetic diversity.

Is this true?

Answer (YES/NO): NO